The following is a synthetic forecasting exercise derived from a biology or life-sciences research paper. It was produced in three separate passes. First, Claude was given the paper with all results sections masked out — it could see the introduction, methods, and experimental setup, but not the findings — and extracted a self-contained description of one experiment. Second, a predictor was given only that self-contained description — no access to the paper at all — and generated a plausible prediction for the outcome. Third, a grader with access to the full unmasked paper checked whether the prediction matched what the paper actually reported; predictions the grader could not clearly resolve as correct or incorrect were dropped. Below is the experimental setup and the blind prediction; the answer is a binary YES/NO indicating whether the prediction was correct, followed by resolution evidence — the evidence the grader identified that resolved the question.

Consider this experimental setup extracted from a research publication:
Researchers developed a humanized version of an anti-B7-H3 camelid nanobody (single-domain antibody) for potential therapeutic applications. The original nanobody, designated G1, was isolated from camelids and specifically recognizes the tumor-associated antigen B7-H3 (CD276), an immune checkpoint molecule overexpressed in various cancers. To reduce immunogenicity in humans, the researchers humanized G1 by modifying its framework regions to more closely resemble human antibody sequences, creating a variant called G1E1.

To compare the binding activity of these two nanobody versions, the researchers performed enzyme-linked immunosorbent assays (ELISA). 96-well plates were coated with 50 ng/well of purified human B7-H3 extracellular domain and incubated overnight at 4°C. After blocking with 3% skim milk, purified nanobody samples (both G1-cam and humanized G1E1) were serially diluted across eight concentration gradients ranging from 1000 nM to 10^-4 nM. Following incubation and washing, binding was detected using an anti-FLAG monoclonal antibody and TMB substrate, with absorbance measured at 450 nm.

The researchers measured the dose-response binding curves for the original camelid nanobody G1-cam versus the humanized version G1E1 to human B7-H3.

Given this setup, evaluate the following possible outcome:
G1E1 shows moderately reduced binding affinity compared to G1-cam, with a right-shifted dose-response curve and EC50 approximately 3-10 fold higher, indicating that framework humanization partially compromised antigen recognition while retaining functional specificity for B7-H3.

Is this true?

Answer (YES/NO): NO